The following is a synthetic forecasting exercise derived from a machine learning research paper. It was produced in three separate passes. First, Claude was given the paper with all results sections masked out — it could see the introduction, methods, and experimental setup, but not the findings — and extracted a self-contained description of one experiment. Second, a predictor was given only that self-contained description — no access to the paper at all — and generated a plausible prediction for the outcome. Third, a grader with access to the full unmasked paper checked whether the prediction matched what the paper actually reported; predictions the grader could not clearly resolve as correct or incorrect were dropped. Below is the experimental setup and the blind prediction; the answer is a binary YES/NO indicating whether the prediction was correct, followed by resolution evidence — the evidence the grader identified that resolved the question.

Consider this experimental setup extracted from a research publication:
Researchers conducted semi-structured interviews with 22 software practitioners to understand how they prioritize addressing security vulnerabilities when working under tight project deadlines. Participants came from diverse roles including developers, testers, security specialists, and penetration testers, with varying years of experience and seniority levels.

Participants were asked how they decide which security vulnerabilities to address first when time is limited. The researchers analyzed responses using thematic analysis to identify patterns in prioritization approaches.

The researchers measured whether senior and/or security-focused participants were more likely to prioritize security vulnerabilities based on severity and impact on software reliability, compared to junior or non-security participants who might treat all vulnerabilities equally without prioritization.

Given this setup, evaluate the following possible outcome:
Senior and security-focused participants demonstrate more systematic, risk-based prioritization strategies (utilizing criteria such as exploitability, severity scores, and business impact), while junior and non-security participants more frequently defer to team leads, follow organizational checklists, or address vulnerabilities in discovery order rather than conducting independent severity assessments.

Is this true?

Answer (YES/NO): NO